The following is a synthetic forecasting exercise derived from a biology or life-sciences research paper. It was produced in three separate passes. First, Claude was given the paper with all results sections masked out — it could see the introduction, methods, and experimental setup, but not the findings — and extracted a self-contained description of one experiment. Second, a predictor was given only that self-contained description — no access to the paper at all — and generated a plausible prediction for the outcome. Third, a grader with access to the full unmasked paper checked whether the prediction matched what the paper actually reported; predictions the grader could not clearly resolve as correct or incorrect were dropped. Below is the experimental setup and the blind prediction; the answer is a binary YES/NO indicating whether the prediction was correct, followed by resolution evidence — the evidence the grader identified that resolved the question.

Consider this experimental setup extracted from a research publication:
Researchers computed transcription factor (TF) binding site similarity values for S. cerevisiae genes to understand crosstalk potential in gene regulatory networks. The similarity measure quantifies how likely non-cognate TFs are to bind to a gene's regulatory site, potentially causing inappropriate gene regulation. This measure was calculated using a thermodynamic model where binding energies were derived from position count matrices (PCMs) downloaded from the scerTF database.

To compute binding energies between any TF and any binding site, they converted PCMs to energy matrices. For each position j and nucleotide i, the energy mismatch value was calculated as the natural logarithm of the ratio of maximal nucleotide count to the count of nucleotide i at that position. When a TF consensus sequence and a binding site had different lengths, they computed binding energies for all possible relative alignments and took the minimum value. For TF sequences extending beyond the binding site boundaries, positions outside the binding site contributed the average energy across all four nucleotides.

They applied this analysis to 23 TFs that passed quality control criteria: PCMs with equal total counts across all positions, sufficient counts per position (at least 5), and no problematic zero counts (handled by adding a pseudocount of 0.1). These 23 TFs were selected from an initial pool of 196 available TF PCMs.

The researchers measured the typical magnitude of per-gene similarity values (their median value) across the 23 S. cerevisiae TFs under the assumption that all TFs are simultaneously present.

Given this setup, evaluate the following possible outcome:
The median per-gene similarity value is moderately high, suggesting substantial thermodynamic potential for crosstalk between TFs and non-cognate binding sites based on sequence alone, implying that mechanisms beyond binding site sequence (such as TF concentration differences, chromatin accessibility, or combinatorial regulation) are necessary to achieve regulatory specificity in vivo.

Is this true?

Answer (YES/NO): NO